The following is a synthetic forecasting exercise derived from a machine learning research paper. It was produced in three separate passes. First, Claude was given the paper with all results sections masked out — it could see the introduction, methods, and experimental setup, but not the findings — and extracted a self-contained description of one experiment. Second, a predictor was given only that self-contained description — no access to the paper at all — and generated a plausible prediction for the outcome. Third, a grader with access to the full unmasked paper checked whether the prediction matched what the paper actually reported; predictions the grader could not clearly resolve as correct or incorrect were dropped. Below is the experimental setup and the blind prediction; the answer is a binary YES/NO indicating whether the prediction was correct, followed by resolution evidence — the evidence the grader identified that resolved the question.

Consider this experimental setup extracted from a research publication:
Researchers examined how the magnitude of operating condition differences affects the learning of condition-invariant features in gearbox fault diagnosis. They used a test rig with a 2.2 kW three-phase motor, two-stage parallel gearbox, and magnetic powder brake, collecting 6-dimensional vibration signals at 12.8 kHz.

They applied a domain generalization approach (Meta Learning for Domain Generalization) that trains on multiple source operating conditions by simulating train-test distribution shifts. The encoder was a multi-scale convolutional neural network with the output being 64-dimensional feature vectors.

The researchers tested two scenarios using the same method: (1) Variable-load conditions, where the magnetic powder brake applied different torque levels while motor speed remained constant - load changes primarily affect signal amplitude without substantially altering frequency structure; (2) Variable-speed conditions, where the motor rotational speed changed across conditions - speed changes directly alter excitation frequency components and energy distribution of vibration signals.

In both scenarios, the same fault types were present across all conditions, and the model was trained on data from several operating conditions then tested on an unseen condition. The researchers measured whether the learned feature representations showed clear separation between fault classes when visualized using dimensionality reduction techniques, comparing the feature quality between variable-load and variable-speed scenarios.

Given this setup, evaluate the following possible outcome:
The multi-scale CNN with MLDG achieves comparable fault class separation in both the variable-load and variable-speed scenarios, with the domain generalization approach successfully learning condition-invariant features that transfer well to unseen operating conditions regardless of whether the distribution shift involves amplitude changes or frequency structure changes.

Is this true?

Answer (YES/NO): NO